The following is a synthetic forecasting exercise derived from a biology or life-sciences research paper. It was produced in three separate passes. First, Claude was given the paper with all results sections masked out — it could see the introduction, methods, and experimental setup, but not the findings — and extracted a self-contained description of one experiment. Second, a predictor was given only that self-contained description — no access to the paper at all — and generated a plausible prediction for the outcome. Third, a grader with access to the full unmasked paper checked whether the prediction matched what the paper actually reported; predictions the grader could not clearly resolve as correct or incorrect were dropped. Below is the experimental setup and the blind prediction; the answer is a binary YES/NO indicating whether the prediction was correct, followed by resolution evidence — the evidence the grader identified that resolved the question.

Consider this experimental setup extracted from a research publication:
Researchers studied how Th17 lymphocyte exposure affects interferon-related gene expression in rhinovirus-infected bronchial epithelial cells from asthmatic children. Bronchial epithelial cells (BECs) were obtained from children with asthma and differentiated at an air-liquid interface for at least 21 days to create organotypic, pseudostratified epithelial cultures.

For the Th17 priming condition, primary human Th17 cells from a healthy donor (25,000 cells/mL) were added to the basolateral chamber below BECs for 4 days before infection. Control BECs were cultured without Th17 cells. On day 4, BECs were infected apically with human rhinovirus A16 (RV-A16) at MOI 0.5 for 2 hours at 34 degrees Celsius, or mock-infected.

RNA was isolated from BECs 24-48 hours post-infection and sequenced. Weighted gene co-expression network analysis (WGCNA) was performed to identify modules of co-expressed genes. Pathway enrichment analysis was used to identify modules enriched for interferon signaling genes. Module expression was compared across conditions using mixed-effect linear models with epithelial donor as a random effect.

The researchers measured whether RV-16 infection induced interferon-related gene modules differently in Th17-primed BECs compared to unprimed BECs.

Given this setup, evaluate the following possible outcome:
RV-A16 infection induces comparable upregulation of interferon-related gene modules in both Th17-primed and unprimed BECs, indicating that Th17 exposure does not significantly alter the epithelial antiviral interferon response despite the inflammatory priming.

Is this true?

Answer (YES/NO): NO